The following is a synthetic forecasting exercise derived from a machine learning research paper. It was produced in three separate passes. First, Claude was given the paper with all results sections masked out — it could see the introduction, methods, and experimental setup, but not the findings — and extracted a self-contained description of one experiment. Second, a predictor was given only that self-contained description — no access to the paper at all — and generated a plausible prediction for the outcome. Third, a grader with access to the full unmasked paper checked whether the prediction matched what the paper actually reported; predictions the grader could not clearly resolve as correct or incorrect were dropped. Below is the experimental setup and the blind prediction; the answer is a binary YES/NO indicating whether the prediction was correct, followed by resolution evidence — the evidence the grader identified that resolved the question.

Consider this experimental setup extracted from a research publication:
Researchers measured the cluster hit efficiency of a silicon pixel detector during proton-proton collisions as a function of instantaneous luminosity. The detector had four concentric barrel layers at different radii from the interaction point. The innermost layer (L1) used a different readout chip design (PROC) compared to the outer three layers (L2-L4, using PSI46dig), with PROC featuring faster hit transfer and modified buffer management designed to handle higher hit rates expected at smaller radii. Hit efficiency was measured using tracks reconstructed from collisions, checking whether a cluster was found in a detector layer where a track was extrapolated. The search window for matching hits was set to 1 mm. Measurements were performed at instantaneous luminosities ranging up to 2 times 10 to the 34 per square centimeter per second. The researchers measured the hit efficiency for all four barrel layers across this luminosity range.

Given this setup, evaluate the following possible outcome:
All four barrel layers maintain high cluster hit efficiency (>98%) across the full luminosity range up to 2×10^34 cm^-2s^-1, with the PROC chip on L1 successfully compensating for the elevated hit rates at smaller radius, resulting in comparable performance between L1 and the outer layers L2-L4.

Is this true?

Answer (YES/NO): NO